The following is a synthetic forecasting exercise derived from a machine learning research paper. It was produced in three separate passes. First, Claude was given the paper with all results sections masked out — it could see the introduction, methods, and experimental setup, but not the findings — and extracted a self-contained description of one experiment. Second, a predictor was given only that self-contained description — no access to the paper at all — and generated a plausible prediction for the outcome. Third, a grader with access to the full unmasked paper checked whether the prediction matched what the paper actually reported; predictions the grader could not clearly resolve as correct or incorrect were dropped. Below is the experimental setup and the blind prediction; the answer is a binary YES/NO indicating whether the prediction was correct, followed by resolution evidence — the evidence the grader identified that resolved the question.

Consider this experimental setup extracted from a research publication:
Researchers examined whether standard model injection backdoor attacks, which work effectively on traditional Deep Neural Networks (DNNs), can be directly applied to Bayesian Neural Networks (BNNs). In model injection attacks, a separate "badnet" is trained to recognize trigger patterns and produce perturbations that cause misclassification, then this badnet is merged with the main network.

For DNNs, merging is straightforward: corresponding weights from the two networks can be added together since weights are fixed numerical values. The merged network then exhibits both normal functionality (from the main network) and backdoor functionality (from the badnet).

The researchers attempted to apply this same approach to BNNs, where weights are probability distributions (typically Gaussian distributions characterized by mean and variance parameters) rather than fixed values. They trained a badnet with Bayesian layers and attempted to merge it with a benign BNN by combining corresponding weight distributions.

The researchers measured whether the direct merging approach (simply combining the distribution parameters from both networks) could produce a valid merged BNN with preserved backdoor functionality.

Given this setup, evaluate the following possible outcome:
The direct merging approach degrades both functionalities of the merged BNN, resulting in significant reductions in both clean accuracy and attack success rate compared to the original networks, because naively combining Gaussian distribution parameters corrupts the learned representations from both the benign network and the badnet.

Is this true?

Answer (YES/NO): NO